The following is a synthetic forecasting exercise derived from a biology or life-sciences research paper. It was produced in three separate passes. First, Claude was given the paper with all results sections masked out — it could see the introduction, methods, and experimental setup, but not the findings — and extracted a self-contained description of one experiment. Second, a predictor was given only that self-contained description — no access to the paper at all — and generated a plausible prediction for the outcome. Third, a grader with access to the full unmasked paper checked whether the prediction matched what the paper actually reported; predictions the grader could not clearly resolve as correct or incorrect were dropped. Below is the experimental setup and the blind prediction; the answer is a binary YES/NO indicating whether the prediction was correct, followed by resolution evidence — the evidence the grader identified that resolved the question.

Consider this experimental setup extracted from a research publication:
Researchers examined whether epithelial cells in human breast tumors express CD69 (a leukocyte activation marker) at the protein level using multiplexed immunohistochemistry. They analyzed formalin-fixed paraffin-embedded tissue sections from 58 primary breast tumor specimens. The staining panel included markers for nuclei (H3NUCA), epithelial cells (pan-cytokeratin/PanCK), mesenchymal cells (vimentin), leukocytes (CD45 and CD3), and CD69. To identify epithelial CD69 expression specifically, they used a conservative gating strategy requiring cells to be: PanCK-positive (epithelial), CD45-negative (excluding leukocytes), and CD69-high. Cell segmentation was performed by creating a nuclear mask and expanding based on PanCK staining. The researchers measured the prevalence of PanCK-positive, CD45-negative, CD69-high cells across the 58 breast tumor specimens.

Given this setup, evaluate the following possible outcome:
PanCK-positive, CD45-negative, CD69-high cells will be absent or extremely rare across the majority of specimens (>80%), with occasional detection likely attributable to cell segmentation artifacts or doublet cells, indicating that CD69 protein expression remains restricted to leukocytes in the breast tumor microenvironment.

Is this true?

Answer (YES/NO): NO